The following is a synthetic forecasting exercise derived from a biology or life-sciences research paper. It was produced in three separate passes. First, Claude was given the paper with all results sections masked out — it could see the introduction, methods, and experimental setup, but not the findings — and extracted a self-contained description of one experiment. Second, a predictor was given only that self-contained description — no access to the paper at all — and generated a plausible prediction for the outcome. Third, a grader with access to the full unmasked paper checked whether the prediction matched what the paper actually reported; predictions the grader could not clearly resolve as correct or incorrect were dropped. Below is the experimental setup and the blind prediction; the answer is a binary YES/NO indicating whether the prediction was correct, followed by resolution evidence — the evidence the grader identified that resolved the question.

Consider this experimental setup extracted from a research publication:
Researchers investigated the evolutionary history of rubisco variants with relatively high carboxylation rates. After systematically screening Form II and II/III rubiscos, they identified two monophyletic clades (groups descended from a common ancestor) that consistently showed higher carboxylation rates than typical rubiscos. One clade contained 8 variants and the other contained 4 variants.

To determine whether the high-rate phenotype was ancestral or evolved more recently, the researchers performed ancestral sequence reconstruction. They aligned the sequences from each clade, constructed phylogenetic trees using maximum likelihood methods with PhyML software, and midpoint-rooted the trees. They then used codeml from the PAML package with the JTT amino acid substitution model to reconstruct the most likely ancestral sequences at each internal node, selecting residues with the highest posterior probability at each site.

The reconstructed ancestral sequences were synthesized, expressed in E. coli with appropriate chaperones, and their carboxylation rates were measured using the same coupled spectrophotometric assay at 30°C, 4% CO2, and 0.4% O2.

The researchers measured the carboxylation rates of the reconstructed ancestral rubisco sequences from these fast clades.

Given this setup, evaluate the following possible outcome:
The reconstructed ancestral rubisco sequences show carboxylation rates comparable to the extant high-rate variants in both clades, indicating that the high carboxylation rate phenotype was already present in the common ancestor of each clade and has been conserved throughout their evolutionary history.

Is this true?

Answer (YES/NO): NO